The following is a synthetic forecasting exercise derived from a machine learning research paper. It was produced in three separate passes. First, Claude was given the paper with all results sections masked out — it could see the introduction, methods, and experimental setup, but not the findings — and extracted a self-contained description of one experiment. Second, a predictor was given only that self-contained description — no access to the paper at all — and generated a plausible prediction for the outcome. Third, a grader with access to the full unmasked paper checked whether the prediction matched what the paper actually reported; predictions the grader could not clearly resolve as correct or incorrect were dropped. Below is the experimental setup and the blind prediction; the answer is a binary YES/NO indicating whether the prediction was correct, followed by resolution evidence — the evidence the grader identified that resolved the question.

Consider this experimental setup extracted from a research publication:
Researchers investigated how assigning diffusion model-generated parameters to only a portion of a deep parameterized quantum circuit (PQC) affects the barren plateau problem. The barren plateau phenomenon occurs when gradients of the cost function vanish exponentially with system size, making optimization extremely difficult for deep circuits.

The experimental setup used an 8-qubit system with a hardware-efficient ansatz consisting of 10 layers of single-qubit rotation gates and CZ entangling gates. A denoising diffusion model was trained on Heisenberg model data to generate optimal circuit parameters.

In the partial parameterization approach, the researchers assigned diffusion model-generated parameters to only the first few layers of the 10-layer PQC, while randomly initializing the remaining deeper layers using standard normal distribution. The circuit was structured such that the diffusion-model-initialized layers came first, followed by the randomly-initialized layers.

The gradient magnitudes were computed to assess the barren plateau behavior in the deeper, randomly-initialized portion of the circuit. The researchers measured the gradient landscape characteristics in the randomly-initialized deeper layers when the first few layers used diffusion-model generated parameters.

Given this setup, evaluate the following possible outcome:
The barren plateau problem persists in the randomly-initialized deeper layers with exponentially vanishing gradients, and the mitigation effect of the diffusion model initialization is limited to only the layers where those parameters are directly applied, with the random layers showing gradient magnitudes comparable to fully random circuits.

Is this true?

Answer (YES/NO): NO